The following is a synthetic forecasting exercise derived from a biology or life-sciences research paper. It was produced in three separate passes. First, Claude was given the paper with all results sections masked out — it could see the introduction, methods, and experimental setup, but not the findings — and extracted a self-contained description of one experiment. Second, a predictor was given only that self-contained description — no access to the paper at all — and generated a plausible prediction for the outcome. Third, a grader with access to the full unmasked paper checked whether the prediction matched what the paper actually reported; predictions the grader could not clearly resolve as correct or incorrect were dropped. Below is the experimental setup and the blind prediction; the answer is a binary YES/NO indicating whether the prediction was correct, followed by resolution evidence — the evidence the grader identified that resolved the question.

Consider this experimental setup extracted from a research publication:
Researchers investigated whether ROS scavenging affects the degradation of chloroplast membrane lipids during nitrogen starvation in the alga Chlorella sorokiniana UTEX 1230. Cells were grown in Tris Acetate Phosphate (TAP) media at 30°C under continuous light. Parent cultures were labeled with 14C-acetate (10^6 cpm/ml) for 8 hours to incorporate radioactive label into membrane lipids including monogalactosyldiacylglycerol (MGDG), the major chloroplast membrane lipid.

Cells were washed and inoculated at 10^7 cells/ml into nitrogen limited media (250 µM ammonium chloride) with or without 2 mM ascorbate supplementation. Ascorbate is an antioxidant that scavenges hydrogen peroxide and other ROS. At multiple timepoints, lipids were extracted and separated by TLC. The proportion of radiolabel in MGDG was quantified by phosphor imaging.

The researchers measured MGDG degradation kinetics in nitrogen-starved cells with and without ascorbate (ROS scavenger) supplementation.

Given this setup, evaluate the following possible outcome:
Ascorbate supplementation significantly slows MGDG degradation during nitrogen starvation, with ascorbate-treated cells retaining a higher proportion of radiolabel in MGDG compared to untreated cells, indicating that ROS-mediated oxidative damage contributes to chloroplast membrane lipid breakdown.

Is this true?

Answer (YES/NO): YES